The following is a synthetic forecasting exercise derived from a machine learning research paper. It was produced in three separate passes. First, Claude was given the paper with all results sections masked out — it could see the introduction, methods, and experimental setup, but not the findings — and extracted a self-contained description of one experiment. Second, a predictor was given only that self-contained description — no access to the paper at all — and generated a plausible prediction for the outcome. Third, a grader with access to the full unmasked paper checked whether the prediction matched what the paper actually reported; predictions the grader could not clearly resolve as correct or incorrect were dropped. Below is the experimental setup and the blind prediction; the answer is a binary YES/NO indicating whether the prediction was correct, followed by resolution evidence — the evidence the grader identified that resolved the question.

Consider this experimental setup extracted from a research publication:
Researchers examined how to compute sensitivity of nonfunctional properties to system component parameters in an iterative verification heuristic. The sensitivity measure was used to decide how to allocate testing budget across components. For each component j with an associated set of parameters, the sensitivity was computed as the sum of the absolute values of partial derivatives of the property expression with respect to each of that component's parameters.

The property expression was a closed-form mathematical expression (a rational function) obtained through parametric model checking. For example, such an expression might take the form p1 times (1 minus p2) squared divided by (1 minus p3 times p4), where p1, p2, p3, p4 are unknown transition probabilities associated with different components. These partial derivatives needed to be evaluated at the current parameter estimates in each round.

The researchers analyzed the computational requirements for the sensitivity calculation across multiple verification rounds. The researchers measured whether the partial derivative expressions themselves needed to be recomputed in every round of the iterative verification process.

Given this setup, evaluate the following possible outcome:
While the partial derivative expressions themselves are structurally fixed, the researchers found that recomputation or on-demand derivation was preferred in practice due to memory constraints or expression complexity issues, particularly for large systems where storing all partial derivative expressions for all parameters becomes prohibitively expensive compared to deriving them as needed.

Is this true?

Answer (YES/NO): NO